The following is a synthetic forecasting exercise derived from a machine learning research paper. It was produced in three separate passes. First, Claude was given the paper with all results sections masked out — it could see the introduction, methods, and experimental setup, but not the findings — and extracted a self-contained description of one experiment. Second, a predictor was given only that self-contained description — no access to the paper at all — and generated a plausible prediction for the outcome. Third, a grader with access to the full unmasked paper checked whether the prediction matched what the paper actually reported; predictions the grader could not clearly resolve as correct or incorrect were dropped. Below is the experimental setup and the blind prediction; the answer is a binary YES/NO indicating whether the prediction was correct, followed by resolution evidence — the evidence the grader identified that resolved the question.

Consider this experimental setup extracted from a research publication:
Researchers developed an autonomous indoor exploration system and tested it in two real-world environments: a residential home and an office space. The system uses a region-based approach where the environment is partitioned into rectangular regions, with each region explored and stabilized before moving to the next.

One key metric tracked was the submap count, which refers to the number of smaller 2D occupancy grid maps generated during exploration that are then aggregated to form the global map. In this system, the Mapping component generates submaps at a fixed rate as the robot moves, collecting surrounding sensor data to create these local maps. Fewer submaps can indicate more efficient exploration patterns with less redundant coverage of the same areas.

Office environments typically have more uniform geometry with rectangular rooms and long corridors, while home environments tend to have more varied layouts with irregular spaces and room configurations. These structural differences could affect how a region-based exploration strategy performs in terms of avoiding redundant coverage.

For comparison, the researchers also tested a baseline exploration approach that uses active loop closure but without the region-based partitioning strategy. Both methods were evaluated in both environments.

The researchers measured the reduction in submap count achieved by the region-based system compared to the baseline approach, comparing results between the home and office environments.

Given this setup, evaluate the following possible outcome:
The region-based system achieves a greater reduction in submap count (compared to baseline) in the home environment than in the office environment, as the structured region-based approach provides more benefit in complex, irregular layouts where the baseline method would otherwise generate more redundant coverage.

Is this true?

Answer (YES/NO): NO